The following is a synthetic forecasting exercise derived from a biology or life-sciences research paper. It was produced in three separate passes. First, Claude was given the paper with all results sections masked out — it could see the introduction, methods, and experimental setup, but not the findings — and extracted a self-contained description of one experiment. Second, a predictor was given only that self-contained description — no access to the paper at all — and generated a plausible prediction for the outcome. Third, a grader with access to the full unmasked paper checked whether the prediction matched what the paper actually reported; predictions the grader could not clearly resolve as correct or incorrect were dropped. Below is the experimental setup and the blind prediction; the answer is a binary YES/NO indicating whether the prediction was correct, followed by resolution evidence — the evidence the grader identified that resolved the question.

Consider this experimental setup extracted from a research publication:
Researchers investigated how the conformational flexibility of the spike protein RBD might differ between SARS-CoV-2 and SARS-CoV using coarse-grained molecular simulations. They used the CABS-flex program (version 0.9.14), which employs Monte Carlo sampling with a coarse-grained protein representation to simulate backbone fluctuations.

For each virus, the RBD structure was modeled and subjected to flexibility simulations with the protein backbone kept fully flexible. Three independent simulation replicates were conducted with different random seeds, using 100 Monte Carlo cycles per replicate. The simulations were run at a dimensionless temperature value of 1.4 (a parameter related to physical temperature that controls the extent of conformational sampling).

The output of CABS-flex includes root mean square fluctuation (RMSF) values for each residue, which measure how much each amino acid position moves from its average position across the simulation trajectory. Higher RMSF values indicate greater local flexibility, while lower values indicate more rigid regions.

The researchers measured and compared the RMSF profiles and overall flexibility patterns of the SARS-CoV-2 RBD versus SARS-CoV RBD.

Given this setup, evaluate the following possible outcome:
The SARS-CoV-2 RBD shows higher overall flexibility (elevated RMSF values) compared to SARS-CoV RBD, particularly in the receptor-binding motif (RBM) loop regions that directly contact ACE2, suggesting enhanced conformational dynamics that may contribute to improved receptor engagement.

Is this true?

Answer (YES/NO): NO